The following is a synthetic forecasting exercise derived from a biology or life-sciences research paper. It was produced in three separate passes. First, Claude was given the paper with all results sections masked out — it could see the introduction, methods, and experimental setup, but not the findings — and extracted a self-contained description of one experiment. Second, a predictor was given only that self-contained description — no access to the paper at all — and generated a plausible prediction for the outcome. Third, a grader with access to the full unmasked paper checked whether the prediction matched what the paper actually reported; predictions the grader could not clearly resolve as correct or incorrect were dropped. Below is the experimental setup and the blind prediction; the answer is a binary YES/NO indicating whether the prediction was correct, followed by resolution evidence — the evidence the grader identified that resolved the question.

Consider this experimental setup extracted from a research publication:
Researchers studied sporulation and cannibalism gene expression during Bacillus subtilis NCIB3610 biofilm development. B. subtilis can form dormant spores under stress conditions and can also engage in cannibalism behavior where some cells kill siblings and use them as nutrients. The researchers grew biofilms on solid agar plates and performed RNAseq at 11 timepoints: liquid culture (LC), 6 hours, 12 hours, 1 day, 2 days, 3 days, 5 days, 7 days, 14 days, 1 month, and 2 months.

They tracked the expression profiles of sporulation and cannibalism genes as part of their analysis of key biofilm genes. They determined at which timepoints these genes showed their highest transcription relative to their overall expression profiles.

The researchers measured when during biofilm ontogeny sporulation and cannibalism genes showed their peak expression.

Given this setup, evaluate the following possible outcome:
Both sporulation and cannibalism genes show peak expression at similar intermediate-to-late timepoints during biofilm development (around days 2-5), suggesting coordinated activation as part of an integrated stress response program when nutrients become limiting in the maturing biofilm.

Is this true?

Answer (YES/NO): NO